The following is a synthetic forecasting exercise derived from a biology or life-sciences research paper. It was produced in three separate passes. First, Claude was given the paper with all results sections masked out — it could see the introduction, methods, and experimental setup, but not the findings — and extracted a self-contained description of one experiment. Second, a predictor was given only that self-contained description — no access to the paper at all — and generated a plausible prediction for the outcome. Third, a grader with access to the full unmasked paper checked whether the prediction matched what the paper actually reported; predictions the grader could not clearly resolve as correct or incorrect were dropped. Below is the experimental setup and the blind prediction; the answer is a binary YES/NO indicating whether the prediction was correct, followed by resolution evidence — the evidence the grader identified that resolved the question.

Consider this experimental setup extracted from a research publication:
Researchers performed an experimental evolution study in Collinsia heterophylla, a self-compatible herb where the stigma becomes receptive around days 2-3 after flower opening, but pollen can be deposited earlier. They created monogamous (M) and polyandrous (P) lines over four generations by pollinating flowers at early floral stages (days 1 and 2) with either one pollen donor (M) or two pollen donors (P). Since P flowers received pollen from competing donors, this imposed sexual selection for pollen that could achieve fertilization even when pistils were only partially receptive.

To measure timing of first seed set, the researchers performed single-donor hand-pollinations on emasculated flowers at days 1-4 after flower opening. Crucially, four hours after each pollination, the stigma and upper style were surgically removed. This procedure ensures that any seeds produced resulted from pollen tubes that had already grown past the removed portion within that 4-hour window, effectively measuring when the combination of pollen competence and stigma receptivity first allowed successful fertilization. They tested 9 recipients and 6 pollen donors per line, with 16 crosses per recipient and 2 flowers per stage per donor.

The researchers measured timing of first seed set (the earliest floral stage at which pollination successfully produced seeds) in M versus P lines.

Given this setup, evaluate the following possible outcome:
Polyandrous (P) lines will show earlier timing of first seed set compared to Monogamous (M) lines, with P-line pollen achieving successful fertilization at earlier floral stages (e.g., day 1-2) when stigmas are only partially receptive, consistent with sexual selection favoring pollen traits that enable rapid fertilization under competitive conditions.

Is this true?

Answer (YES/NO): YES